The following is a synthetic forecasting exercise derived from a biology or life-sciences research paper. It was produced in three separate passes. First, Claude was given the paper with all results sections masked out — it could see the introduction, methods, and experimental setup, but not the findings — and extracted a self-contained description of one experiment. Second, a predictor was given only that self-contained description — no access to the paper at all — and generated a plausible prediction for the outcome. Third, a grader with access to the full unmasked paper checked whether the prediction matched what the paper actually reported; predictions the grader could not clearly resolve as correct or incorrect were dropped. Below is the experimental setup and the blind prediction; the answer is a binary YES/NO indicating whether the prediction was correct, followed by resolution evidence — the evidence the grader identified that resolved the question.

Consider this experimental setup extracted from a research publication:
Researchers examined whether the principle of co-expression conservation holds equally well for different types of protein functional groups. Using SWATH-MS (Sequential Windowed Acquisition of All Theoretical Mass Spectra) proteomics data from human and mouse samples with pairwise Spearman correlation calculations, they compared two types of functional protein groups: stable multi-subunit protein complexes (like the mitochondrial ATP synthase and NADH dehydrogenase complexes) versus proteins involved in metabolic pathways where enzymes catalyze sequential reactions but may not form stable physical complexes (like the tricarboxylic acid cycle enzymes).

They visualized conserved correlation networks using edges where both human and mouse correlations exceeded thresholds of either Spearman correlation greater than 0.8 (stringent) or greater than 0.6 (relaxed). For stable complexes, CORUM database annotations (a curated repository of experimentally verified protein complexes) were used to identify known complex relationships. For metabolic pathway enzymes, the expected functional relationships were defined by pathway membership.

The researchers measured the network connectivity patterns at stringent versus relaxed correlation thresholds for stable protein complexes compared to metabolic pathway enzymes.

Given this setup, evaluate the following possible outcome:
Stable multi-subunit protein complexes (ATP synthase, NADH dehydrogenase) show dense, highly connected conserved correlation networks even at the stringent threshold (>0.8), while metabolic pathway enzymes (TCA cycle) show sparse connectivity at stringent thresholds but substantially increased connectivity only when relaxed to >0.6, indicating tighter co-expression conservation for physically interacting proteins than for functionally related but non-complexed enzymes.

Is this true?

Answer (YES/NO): YES